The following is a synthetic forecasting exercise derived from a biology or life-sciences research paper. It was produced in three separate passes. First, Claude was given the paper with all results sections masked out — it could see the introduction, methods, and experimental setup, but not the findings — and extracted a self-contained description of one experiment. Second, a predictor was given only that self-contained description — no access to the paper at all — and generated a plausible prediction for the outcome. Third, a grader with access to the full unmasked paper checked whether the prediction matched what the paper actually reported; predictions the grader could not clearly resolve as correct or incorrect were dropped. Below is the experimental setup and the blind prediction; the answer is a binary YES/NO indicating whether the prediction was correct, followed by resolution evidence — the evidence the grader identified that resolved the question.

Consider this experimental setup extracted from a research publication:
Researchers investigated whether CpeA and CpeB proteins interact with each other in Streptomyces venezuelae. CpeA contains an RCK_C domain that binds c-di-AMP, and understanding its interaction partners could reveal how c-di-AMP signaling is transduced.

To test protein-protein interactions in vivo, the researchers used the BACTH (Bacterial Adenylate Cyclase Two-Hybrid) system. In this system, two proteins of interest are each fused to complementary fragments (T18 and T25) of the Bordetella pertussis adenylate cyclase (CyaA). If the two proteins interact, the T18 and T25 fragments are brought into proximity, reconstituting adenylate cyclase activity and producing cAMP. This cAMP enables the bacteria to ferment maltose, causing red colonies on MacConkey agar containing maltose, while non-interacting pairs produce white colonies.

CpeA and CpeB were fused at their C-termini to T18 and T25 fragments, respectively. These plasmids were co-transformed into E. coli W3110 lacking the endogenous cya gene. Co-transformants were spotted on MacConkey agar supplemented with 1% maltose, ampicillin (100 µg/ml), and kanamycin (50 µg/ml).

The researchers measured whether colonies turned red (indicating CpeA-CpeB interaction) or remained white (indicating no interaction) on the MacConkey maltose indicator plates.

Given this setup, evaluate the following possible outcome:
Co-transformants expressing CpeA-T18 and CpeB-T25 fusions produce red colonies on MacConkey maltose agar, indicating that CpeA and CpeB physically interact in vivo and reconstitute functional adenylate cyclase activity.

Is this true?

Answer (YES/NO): YES